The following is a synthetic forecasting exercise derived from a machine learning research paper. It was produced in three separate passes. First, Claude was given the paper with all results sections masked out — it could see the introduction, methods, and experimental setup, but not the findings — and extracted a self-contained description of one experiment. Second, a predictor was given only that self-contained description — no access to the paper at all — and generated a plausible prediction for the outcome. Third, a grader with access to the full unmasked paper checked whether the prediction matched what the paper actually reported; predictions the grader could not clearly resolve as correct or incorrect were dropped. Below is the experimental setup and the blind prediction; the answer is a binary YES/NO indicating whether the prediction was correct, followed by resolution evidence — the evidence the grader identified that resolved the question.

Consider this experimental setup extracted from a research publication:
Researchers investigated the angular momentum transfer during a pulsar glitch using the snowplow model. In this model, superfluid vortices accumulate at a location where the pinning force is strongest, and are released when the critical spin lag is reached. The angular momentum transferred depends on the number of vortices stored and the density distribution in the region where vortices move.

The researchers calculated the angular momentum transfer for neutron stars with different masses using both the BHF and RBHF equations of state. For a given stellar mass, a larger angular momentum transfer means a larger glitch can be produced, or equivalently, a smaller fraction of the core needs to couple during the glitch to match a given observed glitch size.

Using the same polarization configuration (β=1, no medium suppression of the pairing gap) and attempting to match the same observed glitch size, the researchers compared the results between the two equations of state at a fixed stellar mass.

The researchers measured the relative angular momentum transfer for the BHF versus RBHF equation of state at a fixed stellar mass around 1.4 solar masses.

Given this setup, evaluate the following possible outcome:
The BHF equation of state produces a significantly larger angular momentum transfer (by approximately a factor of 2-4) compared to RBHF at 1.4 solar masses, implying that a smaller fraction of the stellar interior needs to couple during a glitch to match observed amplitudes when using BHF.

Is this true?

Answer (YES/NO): NO